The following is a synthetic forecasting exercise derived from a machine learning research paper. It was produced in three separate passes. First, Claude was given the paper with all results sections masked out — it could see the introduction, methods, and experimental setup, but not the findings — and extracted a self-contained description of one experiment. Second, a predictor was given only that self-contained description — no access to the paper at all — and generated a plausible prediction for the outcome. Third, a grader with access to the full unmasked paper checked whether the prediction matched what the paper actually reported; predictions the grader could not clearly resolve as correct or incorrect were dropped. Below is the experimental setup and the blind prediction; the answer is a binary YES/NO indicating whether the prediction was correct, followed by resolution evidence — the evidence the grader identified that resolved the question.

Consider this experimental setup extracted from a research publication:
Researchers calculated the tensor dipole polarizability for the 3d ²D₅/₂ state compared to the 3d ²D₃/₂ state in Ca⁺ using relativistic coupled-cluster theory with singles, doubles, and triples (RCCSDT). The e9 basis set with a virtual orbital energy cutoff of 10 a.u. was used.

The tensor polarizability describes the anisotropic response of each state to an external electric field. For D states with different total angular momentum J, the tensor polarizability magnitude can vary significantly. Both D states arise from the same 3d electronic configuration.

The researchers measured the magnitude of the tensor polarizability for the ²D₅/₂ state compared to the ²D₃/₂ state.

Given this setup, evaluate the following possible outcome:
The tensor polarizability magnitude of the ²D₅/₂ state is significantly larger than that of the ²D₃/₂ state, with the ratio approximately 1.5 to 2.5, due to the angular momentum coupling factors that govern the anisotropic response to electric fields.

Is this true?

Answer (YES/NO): NO